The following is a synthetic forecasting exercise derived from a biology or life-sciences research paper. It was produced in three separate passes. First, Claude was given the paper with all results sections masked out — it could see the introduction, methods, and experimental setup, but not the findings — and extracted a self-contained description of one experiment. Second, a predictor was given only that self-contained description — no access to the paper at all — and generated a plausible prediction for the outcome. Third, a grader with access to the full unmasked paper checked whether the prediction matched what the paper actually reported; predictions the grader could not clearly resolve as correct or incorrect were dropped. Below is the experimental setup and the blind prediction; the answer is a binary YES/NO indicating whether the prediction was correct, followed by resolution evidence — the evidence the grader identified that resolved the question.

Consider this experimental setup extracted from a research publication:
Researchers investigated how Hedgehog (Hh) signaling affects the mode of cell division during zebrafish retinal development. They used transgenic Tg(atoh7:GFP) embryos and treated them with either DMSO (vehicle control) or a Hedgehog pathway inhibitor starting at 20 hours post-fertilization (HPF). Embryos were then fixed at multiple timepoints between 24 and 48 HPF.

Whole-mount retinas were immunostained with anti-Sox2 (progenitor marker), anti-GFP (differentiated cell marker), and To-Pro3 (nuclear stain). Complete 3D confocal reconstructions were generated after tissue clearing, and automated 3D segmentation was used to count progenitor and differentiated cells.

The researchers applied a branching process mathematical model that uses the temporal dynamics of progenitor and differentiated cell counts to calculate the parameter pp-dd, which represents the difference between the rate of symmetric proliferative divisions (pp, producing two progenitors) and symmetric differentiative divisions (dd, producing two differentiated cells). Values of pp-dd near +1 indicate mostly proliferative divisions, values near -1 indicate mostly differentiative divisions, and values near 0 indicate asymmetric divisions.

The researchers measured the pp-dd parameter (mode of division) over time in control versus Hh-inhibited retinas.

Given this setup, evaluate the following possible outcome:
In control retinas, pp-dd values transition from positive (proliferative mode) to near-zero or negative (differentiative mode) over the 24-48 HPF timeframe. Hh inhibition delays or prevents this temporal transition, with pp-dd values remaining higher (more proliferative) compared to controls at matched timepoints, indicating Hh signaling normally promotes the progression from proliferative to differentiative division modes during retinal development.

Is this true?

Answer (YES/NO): NO